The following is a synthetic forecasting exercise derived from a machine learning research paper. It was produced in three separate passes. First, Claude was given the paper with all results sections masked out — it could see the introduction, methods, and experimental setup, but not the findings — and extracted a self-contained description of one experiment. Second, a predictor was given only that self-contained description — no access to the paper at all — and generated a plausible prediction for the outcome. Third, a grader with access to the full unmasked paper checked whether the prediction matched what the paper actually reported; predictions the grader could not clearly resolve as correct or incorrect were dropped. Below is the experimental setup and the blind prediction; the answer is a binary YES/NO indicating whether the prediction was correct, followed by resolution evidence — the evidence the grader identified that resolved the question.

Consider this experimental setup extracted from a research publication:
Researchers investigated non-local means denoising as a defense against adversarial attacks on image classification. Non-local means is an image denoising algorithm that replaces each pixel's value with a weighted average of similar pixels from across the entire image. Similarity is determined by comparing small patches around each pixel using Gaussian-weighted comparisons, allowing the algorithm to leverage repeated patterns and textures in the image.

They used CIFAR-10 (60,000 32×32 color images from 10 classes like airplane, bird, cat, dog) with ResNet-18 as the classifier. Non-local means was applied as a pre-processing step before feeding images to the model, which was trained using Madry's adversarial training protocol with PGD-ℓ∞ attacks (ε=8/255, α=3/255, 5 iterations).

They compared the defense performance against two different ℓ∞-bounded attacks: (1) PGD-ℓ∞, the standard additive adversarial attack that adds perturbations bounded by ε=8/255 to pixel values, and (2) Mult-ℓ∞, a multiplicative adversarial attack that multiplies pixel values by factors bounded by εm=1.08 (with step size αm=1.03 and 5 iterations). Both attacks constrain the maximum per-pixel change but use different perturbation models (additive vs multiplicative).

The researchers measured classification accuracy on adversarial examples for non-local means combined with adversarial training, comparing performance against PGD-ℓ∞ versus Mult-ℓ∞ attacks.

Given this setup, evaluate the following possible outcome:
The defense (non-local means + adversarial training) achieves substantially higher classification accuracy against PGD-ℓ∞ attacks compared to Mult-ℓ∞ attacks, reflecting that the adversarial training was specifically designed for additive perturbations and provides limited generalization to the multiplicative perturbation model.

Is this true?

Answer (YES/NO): YES